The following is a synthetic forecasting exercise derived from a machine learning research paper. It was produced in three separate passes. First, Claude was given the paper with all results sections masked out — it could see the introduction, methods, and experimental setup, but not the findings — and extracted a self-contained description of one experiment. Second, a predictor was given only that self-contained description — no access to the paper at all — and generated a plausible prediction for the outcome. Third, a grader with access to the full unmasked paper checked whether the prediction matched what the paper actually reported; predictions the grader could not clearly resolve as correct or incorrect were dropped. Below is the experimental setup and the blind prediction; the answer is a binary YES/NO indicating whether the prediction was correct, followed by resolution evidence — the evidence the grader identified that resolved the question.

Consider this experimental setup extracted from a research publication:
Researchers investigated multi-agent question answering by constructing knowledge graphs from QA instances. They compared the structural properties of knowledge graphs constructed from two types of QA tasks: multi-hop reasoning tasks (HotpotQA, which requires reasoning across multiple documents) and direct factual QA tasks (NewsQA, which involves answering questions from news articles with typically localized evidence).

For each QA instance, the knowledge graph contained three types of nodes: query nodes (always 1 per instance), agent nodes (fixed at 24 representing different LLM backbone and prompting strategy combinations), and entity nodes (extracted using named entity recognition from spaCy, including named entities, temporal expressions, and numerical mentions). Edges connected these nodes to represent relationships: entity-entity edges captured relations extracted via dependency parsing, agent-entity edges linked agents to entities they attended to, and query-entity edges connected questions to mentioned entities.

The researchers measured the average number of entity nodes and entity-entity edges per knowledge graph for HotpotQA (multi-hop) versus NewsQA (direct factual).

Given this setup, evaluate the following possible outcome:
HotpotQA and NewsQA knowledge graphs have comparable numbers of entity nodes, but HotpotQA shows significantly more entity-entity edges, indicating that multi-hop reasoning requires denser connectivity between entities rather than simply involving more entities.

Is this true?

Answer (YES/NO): NO